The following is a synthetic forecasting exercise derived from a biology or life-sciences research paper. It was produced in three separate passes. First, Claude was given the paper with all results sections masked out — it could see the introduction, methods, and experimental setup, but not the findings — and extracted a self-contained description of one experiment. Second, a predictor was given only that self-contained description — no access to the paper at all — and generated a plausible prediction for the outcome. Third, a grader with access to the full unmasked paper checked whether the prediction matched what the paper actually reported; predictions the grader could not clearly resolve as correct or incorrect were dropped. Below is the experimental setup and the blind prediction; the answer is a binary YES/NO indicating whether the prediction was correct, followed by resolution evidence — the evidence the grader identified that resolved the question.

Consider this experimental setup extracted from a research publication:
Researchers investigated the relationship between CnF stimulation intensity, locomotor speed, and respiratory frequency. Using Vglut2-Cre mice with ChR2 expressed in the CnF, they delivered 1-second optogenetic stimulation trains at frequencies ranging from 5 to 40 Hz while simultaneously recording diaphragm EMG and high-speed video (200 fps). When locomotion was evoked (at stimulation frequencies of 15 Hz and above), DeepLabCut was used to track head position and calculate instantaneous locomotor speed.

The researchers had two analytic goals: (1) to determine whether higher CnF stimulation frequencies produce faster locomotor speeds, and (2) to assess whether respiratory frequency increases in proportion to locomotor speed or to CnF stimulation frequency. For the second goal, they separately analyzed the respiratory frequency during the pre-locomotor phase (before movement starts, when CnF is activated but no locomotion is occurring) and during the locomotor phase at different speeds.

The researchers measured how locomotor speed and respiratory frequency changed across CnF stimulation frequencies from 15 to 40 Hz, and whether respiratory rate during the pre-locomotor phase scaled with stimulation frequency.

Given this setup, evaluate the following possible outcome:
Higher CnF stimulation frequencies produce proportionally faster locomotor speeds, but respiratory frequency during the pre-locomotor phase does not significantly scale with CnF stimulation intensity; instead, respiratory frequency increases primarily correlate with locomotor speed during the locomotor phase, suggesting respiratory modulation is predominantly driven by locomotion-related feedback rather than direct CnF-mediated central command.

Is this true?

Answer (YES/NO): NO